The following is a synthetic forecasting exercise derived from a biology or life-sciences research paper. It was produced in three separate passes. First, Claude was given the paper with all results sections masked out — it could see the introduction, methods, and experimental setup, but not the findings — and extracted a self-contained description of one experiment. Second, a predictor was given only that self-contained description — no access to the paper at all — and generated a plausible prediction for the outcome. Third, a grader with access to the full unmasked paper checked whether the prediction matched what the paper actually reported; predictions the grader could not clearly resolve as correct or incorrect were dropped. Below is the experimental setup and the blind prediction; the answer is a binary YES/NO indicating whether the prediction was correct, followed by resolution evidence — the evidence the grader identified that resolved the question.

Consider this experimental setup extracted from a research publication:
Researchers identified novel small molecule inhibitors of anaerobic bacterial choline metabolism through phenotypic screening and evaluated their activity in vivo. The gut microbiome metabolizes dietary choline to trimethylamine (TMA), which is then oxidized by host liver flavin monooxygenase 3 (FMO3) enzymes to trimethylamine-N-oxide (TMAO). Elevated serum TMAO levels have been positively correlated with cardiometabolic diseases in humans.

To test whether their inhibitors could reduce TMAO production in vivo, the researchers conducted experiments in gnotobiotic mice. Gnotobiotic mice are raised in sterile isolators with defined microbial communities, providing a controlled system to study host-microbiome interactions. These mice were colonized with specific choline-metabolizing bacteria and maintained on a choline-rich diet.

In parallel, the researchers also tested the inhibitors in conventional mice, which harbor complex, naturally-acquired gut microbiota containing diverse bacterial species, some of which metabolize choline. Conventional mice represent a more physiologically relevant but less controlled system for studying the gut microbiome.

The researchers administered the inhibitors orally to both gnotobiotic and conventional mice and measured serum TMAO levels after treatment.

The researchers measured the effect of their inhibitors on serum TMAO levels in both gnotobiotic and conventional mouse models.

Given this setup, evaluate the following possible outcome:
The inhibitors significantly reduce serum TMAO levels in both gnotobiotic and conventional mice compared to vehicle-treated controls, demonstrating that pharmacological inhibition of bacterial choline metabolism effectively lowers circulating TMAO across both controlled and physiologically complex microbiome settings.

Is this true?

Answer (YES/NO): NO